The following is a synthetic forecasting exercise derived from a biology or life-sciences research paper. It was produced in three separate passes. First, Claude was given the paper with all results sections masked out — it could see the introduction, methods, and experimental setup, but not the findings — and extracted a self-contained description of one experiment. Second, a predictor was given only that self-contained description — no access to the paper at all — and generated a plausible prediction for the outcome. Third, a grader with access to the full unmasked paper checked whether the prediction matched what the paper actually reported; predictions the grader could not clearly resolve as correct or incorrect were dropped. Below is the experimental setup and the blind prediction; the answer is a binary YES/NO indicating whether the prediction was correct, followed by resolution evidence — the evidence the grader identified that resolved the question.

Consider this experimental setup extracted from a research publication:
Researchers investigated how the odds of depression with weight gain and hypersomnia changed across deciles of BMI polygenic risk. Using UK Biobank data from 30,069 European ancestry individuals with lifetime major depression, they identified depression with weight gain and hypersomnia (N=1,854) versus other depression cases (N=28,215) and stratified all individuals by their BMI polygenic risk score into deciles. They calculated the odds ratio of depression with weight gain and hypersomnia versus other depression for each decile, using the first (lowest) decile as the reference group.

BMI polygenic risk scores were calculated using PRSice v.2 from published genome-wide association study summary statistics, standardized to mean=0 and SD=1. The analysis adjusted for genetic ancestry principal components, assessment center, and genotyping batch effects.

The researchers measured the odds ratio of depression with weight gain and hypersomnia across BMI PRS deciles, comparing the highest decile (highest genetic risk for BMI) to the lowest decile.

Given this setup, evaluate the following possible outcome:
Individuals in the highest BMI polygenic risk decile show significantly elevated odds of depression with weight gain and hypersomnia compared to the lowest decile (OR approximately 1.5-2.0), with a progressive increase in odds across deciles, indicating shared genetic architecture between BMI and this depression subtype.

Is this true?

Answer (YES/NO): YES